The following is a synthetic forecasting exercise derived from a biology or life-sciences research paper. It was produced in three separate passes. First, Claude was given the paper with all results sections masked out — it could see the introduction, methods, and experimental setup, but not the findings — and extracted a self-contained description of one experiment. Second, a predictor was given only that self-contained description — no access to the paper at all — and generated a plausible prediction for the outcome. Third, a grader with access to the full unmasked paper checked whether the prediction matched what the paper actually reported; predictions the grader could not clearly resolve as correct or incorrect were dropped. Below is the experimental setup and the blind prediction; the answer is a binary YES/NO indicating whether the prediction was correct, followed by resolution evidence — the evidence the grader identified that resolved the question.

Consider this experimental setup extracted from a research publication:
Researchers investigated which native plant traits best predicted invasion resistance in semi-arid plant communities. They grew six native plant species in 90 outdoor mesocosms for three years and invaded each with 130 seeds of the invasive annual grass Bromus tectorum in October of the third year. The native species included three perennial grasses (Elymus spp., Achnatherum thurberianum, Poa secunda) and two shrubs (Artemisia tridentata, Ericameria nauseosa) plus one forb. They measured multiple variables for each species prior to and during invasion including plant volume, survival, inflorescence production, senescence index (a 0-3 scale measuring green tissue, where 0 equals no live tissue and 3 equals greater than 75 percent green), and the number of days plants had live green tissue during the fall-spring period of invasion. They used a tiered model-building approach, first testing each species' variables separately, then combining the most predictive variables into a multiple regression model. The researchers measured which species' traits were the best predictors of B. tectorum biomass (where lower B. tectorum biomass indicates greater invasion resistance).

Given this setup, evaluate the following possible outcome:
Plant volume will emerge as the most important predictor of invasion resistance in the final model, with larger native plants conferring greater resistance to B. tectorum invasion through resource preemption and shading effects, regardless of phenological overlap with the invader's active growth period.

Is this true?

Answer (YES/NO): NO